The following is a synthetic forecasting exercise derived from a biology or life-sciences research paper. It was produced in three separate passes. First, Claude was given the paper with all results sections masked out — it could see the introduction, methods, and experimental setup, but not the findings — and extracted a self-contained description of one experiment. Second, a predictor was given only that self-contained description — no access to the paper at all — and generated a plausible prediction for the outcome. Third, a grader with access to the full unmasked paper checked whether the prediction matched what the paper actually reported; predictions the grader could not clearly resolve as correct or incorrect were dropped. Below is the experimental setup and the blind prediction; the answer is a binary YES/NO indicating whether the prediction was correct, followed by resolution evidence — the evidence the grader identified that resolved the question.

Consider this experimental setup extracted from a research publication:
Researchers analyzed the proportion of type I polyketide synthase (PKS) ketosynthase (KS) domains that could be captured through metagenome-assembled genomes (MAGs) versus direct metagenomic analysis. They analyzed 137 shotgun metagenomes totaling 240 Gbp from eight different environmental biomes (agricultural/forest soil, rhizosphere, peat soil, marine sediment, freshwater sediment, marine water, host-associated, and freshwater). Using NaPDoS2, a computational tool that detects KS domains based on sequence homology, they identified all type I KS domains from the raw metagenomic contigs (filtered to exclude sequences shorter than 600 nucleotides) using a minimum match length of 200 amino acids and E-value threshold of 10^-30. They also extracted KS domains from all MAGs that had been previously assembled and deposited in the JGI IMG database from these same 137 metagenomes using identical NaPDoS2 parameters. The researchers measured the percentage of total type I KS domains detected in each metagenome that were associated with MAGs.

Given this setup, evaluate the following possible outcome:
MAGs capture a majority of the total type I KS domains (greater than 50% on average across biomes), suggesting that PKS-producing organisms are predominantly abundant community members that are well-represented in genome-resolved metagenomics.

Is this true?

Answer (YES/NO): NO